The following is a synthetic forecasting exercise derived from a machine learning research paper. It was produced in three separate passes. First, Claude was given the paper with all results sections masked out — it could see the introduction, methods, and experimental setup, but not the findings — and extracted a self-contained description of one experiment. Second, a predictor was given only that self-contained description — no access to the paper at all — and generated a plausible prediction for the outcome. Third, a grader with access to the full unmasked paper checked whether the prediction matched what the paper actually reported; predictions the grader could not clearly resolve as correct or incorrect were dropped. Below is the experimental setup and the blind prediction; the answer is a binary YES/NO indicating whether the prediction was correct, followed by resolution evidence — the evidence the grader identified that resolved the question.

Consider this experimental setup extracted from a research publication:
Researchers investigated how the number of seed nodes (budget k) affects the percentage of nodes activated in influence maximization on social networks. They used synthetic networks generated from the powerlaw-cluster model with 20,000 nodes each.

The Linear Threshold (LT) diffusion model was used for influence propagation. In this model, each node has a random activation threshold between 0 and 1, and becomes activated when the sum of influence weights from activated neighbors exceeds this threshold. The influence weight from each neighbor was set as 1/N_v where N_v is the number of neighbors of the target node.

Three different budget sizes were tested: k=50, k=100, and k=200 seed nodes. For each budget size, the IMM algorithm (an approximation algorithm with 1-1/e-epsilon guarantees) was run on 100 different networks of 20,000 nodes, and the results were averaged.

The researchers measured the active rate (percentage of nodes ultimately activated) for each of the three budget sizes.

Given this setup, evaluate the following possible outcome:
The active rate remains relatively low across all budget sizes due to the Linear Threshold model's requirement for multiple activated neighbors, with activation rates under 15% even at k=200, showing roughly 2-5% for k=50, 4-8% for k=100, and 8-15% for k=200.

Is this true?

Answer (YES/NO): NO